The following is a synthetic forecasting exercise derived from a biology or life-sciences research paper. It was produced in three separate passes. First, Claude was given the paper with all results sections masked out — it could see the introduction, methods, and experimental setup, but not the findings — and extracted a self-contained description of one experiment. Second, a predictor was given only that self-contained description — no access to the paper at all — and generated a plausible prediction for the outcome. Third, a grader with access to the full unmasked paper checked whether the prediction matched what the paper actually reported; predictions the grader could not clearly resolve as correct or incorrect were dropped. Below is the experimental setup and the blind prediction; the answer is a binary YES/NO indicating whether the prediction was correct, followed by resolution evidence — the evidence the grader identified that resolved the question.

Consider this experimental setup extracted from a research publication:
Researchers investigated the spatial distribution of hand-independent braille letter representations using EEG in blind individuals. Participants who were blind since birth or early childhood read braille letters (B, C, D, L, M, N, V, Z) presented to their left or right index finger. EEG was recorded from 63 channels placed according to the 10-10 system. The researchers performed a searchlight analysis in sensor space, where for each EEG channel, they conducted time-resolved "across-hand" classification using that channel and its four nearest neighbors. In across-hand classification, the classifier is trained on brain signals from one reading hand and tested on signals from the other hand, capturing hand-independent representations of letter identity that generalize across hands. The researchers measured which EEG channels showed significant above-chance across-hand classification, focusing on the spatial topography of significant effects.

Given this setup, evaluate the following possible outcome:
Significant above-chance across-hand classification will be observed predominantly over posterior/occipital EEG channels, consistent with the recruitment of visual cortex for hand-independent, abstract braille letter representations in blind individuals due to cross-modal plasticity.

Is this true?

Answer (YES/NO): NO